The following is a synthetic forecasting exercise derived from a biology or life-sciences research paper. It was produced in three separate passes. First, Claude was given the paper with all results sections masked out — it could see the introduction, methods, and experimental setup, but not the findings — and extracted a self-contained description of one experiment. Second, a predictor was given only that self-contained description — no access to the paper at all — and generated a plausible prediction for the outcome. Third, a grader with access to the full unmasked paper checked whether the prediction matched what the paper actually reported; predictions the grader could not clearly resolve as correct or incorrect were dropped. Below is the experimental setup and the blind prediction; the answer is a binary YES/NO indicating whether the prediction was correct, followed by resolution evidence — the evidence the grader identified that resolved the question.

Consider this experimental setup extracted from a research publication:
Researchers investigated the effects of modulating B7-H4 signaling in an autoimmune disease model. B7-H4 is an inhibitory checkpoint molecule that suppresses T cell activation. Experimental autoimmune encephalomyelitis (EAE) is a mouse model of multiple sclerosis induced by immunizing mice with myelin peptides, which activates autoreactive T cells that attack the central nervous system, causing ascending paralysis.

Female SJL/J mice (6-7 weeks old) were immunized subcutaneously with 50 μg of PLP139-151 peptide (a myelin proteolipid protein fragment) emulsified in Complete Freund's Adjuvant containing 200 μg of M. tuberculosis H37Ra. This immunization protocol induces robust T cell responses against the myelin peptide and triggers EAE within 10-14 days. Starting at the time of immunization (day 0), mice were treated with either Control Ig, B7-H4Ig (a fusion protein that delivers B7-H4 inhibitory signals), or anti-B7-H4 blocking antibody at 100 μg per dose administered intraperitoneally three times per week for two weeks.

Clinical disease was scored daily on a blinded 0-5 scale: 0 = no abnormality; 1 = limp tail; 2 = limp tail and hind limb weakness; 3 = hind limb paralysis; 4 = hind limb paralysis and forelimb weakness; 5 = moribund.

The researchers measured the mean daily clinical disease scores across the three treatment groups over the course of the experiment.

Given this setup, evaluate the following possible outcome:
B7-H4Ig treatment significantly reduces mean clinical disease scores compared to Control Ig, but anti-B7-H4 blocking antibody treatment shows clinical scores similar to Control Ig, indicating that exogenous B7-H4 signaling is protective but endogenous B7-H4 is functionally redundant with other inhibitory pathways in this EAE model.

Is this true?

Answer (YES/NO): YES